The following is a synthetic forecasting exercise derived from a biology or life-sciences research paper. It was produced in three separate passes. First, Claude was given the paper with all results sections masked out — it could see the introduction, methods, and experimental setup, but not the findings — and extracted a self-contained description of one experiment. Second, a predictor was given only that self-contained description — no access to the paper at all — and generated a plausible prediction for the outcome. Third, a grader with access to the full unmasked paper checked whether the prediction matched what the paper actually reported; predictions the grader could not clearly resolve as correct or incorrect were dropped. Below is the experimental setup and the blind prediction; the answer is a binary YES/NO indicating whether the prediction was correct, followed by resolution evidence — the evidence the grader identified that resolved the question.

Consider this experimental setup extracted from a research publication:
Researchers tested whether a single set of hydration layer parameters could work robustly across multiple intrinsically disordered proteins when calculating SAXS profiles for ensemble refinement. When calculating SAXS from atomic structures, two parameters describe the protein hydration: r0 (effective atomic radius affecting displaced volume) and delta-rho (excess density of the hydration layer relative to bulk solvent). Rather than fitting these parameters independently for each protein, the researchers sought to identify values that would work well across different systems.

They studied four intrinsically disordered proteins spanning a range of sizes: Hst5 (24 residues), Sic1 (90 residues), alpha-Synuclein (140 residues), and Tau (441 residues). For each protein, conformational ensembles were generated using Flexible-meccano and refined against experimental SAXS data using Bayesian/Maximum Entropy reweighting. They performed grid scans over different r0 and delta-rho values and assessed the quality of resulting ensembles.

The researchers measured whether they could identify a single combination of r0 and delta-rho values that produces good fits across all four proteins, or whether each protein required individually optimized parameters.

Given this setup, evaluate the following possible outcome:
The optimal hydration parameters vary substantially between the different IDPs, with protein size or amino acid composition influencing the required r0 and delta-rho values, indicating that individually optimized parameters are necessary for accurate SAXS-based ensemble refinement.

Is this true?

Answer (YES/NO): NO